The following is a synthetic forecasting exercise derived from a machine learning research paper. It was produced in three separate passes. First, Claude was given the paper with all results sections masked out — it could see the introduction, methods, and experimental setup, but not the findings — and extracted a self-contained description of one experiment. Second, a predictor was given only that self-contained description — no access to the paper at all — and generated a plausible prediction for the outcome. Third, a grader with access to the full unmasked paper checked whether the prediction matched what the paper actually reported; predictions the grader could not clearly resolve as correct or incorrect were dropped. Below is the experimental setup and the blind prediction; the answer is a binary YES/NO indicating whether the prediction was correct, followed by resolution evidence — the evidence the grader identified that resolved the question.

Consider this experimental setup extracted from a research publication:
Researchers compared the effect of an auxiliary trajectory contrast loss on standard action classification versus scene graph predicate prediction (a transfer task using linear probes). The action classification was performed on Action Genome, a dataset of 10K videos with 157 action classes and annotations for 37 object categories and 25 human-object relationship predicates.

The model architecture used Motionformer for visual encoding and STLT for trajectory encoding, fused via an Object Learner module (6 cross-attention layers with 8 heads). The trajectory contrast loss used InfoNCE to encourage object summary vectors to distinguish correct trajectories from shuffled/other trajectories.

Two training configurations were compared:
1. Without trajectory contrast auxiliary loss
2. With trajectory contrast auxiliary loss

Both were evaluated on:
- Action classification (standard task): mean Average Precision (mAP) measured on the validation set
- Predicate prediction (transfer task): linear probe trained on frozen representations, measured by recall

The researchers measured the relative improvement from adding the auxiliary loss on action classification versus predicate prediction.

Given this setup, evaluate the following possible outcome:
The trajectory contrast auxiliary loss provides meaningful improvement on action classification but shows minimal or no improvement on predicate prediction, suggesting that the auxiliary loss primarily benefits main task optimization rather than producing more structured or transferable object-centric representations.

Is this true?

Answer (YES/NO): NO